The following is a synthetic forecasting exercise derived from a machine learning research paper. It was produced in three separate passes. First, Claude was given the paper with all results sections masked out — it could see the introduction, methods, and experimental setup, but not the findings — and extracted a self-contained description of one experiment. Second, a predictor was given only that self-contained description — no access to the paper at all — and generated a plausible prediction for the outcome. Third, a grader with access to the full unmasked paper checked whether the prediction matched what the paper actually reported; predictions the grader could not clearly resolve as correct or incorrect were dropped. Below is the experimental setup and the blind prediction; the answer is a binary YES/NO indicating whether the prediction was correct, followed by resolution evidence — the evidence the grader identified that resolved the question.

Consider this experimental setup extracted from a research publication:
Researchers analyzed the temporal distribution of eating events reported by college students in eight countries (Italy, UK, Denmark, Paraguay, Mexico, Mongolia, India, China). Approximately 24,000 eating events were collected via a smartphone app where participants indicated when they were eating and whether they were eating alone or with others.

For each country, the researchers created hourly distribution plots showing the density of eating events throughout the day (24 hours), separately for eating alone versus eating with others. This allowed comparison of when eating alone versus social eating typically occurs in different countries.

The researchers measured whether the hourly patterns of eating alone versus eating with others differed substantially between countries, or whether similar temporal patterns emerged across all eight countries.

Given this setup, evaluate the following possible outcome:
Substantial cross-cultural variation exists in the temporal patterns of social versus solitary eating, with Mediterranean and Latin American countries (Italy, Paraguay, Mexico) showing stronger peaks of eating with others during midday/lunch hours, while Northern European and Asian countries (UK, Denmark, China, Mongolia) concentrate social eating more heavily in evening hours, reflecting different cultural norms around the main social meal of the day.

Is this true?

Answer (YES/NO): NO